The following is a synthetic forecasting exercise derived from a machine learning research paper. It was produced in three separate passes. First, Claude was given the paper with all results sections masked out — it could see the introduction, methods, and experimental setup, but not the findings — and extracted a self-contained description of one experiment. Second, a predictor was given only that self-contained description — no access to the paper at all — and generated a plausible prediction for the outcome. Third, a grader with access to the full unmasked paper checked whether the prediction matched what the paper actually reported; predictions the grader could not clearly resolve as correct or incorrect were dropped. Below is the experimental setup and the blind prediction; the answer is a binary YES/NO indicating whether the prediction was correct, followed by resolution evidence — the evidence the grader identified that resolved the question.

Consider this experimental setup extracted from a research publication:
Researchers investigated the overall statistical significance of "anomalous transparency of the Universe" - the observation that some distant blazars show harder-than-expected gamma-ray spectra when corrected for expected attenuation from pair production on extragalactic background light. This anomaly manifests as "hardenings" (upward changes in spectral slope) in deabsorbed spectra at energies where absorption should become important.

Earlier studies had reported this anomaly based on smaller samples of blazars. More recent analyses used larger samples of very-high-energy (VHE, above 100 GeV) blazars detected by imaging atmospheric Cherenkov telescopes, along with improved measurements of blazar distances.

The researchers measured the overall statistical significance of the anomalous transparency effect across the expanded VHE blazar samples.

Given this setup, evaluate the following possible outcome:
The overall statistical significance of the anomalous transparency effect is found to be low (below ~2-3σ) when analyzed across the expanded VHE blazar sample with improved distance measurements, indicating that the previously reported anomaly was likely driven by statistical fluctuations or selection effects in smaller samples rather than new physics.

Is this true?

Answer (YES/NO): NO